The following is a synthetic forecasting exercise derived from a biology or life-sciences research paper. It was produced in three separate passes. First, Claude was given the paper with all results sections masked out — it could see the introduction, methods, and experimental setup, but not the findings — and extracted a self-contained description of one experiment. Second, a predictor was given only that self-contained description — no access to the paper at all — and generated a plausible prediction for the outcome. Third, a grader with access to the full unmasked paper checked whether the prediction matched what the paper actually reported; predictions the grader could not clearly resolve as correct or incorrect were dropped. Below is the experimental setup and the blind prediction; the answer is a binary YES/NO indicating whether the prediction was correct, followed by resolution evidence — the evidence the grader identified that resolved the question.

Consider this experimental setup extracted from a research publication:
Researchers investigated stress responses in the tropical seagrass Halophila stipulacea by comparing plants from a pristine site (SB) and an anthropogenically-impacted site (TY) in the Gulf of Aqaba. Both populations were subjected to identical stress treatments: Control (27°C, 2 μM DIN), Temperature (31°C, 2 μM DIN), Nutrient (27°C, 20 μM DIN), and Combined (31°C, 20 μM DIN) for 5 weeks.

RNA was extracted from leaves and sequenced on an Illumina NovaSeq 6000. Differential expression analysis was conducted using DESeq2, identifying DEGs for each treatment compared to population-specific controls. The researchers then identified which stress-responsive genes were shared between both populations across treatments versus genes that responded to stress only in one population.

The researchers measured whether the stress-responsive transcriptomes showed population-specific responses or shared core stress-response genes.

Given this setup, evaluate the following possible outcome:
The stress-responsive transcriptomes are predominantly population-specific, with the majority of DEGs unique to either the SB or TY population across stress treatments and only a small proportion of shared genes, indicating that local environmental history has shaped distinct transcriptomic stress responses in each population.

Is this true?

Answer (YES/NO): NO